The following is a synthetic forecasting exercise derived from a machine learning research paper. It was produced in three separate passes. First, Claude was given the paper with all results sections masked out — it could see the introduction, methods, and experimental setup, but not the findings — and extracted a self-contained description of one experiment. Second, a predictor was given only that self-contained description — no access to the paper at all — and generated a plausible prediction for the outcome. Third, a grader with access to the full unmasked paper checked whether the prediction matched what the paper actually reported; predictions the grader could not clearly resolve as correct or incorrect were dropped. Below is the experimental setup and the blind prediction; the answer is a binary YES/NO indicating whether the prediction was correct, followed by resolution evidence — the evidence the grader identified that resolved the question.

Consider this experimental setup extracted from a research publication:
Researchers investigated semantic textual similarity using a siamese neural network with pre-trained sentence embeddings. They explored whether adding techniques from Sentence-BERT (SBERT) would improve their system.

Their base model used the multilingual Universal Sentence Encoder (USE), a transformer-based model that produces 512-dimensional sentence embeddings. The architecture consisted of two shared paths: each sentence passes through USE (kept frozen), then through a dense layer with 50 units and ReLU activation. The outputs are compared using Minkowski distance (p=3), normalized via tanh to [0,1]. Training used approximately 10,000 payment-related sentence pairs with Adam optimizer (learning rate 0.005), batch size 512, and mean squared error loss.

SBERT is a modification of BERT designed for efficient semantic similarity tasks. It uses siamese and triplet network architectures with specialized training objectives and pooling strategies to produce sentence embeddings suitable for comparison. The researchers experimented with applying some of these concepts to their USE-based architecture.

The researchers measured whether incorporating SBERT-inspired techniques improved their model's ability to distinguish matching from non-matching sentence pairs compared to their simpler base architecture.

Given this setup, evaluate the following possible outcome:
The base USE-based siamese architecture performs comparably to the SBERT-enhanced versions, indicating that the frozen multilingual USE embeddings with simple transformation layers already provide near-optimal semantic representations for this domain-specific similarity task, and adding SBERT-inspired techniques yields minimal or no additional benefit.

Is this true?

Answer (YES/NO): YES